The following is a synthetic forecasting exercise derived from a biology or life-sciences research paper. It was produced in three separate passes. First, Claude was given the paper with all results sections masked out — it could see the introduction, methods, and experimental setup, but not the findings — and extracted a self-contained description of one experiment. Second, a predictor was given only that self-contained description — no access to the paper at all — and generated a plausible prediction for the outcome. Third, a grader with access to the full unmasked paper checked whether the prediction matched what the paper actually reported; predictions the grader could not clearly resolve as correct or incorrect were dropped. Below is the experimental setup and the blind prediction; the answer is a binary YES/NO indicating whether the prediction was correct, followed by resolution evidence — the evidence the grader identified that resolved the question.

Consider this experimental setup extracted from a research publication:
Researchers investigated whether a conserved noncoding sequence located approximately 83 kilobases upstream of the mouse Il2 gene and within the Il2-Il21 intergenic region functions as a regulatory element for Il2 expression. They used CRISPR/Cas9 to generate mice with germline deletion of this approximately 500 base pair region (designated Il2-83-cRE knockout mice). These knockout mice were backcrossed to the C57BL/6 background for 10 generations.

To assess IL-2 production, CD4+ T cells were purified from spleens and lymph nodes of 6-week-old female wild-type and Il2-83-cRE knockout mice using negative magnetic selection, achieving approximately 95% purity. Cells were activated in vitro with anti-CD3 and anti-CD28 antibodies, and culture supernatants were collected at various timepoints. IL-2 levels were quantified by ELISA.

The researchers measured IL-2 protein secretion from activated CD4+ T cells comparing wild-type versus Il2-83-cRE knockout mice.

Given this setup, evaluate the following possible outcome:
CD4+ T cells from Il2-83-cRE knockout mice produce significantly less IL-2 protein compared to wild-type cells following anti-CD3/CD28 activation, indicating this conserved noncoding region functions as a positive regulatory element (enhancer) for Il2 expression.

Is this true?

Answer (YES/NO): YES